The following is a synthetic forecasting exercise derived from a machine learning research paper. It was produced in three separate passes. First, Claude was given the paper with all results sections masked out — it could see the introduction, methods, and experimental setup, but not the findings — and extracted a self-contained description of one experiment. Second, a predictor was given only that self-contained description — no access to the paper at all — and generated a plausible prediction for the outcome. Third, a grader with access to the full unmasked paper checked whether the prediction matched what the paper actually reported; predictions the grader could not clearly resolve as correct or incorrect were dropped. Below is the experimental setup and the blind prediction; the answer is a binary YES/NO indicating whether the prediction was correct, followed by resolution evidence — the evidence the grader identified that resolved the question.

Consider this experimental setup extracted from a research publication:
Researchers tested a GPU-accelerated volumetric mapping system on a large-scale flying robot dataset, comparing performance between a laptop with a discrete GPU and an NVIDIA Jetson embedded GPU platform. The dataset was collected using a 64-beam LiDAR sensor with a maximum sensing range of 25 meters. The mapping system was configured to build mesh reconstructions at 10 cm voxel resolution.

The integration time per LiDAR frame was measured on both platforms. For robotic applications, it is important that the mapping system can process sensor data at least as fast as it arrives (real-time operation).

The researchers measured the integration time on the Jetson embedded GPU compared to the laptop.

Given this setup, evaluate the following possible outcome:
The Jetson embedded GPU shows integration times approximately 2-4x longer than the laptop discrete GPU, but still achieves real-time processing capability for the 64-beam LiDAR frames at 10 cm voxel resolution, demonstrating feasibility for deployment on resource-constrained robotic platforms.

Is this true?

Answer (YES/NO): YES